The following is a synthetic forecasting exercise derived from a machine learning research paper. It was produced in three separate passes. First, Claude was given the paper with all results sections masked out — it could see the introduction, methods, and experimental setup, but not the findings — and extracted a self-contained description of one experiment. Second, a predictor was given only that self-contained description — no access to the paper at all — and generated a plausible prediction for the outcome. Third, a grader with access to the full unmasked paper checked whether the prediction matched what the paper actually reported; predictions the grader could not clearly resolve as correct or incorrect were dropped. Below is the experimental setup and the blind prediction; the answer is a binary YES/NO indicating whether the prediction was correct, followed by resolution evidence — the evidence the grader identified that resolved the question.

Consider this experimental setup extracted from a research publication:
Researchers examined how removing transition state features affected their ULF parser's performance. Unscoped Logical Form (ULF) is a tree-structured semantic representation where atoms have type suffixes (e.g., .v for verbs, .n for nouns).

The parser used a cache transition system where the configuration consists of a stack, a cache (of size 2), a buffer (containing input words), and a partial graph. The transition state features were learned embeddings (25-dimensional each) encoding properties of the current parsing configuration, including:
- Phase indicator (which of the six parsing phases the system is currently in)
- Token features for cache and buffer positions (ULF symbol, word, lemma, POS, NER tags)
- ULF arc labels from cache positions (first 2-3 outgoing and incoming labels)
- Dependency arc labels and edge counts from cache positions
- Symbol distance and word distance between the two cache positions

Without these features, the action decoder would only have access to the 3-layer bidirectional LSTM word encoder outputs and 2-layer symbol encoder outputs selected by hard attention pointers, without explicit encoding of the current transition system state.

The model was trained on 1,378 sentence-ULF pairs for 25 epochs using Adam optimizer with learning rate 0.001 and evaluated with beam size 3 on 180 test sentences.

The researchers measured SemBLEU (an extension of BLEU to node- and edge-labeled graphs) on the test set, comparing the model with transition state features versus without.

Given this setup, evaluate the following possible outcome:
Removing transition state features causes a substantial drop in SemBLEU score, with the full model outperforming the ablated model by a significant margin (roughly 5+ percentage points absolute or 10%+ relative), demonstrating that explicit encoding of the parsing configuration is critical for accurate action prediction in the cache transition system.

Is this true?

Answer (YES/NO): NO